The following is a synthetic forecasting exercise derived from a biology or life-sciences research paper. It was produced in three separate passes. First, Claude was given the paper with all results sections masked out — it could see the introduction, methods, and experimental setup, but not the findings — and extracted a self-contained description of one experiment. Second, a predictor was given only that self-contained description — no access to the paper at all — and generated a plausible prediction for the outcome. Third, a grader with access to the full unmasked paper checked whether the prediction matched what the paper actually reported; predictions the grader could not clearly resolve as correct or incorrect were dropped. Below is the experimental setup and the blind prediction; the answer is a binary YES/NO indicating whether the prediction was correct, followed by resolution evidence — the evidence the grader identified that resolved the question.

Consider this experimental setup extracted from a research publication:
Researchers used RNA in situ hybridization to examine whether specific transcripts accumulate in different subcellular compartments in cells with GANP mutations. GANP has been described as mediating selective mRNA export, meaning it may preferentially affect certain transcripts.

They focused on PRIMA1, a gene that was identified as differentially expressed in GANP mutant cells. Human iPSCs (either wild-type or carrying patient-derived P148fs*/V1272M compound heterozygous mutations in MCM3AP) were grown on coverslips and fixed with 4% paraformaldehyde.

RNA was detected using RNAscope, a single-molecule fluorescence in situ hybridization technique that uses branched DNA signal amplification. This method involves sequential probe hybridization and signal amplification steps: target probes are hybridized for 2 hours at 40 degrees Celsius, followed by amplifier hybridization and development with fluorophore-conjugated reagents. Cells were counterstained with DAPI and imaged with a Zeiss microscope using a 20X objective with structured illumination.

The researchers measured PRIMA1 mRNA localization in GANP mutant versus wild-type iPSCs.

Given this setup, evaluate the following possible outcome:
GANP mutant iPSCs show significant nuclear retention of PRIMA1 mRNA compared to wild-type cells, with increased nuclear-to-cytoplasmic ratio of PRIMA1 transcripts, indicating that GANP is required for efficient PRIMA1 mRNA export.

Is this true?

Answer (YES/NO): NO